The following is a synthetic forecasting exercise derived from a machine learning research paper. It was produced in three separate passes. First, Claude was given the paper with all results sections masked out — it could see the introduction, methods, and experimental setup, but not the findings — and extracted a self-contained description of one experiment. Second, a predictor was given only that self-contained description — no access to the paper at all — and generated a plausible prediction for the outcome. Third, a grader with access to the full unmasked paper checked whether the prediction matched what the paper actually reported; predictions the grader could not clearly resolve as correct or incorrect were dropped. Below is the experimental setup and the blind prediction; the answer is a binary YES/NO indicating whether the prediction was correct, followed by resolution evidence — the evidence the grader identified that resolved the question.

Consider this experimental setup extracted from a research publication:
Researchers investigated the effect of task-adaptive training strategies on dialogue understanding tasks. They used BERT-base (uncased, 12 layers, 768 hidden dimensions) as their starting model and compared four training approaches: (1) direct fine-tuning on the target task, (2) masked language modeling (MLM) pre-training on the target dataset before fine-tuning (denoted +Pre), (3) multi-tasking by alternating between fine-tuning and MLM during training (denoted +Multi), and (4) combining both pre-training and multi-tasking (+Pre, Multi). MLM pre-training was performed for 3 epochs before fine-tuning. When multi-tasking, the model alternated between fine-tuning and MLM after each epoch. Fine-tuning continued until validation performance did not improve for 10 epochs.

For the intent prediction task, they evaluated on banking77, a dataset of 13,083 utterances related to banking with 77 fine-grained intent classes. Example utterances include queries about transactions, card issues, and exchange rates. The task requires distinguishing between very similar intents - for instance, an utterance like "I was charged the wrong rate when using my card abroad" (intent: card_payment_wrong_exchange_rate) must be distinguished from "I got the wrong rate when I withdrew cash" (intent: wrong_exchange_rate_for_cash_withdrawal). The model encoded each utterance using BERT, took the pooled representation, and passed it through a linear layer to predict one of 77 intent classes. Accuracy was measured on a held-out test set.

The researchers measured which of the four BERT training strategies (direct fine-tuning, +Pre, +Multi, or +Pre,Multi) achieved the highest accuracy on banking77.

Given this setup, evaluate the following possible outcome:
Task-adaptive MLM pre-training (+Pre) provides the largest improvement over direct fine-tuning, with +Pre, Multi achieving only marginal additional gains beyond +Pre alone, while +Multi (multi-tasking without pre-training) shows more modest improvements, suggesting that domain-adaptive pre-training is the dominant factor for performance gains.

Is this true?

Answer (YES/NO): NO